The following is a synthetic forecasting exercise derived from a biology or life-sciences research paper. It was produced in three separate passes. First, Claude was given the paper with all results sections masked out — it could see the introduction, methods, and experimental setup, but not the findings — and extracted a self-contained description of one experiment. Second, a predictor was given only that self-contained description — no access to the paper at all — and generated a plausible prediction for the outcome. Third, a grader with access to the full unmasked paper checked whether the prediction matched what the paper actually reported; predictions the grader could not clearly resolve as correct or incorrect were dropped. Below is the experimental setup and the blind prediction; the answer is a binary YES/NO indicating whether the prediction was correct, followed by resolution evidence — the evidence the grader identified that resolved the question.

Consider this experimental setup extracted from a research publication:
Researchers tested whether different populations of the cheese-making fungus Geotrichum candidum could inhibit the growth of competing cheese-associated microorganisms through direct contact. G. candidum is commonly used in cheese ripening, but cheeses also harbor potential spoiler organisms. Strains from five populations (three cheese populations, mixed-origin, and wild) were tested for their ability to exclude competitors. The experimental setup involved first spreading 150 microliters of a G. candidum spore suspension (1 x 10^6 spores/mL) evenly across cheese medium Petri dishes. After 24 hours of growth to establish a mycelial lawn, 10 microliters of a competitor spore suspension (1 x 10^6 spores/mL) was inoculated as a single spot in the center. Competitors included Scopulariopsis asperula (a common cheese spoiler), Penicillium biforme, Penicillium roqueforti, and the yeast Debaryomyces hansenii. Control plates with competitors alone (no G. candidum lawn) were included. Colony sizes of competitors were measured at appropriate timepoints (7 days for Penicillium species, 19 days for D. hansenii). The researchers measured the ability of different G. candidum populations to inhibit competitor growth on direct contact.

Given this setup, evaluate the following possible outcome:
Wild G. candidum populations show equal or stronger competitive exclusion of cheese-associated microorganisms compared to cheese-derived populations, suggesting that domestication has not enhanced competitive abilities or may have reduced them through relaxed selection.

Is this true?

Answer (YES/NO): NO